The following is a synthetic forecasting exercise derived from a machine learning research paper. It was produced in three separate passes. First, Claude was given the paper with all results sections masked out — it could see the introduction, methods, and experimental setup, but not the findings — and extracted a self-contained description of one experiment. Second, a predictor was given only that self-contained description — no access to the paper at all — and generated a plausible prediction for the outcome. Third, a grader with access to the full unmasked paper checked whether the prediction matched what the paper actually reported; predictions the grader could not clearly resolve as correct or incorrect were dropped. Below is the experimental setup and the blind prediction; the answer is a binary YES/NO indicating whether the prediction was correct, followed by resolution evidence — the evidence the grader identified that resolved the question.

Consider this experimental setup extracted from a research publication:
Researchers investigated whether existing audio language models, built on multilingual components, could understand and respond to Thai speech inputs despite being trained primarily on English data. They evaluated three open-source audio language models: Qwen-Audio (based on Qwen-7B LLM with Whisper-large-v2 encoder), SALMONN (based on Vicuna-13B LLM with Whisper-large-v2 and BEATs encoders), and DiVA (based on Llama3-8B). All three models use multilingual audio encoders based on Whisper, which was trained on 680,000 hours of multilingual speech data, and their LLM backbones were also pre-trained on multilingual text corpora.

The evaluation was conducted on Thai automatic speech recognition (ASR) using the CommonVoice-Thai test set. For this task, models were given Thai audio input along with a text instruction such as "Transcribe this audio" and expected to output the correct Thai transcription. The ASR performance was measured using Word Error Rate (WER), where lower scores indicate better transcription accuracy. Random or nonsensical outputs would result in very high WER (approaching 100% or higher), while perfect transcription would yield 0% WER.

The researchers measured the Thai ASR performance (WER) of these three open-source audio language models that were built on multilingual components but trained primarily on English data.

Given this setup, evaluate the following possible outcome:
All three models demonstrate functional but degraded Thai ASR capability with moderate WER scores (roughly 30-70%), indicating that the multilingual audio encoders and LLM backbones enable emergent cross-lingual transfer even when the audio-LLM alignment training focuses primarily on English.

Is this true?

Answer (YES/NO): NO